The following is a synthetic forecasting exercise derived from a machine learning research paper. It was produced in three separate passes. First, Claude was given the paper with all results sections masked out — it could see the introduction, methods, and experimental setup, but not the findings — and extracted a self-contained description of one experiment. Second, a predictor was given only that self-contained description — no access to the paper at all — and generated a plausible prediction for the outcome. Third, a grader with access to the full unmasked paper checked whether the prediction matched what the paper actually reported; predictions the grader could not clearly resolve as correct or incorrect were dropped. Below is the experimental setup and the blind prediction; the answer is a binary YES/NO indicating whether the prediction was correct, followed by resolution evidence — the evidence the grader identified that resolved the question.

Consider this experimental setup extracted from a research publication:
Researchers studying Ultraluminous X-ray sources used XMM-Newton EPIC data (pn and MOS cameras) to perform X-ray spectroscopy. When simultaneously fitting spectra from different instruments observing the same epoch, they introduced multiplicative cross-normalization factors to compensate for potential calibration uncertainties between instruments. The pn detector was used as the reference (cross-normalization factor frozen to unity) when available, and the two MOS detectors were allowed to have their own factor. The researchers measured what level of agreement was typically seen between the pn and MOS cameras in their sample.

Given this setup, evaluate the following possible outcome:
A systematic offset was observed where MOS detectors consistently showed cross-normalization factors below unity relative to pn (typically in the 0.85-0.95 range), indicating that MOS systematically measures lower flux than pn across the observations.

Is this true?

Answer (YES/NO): NO